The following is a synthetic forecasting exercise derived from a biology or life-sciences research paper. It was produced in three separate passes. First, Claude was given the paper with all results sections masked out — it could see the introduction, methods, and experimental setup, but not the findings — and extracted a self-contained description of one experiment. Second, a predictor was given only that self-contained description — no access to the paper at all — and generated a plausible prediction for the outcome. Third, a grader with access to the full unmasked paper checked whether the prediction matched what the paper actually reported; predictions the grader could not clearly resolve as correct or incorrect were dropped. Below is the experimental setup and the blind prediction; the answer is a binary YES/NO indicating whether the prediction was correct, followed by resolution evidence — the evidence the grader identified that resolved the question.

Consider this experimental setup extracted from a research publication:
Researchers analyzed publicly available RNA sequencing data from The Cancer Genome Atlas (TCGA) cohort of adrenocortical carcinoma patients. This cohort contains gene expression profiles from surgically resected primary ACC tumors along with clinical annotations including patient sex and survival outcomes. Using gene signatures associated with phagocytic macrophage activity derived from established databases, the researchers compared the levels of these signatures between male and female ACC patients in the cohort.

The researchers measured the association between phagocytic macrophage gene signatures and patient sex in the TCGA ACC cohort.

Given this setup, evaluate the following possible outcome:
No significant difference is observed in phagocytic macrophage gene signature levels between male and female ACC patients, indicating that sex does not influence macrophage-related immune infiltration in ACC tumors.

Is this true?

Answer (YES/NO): NO